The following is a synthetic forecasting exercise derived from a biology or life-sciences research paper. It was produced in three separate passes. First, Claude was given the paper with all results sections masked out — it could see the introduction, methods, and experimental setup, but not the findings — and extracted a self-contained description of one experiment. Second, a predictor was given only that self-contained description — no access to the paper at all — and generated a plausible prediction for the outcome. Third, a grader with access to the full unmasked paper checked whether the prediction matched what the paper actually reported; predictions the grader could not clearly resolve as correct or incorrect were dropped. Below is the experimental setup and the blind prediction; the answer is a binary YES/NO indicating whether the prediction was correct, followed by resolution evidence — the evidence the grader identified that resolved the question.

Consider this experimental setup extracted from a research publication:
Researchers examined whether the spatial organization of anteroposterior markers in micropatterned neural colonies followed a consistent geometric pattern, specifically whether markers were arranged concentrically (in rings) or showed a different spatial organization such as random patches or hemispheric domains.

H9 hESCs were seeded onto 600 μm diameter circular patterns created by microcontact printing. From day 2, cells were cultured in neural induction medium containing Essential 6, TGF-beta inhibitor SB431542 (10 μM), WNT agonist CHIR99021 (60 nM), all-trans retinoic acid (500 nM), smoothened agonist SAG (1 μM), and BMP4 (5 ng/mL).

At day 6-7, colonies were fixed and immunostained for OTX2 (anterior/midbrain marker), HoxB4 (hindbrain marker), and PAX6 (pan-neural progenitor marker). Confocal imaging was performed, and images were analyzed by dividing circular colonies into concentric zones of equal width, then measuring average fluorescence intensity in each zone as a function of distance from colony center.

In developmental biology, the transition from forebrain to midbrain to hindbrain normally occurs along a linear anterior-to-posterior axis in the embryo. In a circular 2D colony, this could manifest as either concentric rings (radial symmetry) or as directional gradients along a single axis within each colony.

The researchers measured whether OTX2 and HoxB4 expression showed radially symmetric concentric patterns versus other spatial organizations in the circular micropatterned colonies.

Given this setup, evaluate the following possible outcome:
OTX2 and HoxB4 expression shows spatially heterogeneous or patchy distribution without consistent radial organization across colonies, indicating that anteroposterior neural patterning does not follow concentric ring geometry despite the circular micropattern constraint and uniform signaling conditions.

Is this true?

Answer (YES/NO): NO